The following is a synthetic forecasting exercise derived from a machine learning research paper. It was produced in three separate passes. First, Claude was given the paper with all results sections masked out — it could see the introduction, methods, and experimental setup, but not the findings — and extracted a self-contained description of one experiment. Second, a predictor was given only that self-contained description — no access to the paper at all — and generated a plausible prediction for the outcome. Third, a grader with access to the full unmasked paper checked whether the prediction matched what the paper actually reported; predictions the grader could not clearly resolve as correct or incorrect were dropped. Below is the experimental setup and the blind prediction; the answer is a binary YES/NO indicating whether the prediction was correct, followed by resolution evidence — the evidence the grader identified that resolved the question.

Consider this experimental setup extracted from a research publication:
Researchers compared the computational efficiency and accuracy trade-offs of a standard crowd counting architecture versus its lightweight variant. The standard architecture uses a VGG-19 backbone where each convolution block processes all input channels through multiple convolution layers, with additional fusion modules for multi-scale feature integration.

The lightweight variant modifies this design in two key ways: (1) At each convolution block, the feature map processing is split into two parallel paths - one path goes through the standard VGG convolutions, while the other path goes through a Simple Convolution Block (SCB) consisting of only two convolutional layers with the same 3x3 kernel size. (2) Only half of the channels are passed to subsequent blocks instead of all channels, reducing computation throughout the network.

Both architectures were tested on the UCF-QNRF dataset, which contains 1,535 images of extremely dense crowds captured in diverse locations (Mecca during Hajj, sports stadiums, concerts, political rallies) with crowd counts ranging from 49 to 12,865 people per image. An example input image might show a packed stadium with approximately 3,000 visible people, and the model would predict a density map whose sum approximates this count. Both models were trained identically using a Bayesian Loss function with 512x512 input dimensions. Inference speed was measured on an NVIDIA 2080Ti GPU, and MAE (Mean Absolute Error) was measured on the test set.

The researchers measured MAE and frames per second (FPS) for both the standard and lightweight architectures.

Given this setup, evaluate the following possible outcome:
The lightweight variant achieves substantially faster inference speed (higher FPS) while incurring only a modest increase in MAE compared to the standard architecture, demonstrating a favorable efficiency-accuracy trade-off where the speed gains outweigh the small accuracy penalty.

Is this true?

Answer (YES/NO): YES